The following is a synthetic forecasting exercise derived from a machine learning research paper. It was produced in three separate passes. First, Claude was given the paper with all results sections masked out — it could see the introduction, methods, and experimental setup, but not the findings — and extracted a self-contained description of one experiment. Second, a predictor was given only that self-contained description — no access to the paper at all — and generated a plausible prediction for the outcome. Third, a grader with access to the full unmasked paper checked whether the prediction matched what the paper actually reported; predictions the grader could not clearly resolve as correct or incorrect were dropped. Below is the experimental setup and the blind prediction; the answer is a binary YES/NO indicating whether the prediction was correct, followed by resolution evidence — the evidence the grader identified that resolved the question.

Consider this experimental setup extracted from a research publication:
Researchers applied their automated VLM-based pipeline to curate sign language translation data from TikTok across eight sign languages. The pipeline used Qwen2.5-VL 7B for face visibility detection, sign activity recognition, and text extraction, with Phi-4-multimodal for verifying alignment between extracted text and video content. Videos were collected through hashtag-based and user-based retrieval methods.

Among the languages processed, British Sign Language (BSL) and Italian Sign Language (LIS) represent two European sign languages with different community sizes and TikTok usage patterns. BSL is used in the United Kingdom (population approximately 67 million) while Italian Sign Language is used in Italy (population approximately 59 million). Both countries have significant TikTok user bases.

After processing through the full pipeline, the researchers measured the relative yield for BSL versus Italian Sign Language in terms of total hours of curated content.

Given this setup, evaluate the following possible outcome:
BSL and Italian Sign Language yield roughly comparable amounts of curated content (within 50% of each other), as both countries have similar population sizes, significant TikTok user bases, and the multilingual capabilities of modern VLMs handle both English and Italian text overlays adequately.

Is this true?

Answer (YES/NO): NO